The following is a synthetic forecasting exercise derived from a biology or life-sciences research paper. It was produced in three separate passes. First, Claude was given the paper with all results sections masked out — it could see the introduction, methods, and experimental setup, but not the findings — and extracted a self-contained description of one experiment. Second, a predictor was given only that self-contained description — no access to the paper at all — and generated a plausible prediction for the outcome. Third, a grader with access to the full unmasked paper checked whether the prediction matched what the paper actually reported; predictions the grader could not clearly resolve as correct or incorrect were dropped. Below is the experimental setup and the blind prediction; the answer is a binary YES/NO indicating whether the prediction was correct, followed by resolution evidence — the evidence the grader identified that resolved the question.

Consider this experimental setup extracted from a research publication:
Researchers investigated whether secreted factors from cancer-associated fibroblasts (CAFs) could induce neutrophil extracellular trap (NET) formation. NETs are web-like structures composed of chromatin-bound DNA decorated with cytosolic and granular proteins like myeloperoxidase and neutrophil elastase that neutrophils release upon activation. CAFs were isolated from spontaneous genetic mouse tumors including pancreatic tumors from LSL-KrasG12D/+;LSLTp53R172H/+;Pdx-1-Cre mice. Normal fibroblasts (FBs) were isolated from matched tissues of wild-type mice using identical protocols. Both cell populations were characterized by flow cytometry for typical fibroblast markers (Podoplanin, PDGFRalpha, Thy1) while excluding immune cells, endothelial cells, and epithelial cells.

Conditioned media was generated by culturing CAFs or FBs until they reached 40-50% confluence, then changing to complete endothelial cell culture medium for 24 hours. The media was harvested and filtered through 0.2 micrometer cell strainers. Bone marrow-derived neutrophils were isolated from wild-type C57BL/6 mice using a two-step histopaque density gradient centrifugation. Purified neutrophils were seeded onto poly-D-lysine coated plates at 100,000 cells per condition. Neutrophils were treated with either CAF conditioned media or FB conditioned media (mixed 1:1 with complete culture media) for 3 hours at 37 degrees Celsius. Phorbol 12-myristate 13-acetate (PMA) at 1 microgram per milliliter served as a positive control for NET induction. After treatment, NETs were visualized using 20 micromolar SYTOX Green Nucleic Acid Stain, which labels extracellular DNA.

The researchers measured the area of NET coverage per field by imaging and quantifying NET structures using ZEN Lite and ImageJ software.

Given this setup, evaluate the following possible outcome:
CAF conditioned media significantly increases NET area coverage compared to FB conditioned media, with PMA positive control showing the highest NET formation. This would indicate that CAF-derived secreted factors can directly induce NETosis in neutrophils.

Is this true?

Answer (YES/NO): YES